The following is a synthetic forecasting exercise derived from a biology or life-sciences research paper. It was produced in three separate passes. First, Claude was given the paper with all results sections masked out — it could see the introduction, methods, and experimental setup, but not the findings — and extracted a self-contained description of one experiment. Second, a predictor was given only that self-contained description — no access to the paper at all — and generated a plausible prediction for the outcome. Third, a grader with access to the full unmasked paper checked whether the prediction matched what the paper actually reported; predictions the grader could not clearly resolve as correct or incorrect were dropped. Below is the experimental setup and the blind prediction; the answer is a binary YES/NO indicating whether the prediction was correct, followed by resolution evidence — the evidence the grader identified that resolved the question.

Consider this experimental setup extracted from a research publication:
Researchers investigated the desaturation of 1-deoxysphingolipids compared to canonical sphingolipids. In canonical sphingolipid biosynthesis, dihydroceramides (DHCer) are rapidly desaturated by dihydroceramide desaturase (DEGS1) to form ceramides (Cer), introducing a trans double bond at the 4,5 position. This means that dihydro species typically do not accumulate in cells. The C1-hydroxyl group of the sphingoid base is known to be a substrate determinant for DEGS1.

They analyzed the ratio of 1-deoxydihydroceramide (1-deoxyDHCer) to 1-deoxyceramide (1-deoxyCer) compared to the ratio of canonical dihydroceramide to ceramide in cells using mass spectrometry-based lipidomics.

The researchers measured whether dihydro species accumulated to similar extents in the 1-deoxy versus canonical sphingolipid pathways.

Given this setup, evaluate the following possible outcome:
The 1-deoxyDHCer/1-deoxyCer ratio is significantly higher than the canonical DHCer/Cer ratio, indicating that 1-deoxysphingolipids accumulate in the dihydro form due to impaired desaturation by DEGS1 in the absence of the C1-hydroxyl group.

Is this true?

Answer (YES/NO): YES